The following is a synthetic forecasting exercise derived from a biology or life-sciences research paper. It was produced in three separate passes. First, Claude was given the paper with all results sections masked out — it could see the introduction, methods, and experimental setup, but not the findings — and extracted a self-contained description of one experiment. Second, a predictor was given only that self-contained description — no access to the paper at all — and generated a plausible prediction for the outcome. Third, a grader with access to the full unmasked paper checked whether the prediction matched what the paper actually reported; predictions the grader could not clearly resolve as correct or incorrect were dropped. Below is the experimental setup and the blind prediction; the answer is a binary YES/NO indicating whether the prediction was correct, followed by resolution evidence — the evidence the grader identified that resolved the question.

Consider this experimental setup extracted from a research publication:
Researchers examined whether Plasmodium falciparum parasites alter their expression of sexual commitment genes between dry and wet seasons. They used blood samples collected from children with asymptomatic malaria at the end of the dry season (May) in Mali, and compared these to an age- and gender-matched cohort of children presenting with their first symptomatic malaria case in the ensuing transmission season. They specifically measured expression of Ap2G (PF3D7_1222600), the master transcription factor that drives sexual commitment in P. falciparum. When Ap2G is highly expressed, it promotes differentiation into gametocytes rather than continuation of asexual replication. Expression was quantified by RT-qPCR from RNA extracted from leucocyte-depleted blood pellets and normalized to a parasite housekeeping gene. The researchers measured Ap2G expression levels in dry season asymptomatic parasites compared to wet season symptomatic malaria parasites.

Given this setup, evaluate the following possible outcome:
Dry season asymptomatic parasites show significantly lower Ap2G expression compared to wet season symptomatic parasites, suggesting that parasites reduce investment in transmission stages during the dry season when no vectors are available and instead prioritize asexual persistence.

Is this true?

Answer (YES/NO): NO